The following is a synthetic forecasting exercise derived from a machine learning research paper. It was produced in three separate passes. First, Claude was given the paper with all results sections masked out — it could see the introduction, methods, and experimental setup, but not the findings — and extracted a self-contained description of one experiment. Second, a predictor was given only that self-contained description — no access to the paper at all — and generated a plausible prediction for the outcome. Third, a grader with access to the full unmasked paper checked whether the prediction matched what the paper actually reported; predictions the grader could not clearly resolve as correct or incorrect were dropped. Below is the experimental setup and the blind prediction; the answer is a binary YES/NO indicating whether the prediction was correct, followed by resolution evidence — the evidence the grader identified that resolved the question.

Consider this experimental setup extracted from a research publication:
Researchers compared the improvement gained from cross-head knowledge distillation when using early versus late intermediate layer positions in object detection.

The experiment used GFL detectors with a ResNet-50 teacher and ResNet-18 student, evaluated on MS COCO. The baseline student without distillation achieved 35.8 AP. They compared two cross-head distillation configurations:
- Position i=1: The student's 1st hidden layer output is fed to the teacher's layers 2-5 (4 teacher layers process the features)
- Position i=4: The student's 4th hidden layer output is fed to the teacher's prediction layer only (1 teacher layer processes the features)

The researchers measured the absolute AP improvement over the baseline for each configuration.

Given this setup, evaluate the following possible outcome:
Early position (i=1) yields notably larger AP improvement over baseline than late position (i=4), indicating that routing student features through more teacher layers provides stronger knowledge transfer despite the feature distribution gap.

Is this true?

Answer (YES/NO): NO